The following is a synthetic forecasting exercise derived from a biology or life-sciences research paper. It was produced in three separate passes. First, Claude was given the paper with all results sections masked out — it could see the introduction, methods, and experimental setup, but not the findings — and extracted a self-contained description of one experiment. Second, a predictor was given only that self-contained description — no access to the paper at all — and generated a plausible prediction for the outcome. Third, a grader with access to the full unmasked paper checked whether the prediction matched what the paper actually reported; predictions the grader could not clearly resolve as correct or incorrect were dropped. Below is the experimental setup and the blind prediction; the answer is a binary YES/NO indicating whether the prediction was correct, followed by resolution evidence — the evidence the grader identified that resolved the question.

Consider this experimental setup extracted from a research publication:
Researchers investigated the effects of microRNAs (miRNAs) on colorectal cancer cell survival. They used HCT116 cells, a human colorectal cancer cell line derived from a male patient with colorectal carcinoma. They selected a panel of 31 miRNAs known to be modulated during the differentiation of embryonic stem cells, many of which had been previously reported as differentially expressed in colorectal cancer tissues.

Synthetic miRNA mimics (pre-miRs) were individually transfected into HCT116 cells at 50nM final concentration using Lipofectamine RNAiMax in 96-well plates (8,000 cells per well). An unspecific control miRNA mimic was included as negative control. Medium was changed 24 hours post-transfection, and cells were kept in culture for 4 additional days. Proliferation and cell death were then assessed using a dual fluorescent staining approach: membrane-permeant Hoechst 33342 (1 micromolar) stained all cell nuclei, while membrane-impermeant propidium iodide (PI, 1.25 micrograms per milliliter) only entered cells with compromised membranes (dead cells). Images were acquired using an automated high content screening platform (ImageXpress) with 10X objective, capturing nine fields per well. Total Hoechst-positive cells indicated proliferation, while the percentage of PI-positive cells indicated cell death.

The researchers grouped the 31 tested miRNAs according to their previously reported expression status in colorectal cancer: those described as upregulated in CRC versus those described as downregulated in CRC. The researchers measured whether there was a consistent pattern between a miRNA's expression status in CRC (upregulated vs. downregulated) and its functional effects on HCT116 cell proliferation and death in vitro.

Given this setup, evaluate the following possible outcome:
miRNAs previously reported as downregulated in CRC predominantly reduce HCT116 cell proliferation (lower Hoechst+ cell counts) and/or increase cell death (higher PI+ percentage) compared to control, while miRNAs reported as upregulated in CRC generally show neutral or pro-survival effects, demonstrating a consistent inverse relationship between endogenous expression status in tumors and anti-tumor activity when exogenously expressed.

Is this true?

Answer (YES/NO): YES